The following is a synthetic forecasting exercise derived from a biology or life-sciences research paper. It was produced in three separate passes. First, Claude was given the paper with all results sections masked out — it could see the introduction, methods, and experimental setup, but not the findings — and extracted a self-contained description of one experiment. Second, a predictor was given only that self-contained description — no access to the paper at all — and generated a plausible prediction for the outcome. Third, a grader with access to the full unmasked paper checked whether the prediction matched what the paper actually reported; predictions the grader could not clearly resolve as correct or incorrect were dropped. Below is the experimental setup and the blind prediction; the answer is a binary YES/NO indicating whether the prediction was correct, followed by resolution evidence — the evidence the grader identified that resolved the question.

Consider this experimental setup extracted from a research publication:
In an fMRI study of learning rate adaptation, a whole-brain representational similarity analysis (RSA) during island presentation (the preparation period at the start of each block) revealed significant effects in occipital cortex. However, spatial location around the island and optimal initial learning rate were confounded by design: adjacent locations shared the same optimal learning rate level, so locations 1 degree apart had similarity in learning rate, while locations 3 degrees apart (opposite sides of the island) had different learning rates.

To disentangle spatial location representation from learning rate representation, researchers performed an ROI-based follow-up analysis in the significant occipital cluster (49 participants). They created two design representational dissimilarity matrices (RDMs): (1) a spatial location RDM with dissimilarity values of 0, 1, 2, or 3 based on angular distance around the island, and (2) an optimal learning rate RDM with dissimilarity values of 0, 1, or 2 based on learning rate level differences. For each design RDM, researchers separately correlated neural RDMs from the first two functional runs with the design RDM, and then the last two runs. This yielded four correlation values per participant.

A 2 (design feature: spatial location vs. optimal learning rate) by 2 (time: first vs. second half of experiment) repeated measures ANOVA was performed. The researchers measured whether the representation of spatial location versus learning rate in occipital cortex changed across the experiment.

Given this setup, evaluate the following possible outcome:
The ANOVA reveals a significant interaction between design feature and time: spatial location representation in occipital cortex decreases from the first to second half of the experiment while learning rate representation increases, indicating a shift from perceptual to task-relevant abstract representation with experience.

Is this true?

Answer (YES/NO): NO